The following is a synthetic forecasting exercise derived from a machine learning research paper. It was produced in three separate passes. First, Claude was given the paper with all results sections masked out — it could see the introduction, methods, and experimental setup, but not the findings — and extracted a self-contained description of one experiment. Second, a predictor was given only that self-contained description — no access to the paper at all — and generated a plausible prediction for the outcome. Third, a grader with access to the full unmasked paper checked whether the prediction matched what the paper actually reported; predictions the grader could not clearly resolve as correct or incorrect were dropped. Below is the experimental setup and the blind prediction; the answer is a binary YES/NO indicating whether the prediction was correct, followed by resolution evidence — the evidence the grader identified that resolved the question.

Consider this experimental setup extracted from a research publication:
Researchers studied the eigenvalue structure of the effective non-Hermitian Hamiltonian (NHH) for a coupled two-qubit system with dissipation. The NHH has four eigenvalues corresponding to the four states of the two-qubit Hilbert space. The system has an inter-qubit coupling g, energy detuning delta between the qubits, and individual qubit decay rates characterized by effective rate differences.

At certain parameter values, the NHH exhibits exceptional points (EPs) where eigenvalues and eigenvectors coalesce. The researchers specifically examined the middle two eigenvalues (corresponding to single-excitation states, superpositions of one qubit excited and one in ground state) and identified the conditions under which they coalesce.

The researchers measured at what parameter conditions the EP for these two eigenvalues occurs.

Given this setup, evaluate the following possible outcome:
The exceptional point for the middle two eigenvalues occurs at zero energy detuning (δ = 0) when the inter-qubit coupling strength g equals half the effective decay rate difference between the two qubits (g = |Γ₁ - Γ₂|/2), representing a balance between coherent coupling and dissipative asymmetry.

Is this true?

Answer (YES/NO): NO